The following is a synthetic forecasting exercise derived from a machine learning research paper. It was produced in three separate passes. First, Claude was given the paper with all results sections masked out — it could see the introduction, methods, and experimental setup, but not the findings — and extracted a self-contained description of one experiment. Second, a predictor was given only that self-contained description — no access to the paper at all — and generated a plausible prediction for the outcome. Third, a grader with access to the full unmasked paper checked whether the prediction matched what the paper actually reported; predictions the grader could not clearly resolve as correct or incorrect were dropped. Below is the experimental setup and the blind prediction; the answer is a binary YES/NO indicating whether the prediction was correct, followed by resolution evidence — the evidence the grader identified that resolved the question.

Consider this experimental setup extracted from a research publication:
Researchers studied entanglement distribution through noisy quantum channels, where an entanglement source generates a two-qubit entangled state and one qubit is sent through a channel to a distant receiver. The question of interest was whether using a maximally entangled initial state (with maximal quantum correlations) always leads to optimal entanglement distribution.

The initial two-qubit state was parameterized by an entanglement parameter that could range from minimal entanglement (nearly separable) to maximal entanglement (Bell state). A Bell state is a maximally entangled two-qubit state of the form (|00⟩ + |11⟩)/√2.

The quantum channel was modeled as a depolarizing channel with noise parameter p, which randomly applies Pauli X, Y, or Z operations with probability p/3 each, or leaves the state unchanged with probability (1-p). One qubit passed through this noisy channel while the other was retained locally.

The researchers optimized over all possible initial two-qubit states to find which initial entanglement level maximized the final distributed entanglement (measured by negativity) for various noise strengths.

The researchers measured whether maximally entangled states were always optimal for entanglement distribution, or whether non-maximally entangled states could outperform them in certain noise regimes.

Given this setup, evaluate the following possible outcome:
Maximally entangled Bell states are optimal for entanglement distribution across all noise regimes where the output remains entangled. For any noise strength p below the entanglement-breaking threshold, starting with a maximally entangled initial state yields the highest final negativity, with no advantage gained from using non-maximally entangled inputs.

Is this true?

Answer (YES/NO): NO